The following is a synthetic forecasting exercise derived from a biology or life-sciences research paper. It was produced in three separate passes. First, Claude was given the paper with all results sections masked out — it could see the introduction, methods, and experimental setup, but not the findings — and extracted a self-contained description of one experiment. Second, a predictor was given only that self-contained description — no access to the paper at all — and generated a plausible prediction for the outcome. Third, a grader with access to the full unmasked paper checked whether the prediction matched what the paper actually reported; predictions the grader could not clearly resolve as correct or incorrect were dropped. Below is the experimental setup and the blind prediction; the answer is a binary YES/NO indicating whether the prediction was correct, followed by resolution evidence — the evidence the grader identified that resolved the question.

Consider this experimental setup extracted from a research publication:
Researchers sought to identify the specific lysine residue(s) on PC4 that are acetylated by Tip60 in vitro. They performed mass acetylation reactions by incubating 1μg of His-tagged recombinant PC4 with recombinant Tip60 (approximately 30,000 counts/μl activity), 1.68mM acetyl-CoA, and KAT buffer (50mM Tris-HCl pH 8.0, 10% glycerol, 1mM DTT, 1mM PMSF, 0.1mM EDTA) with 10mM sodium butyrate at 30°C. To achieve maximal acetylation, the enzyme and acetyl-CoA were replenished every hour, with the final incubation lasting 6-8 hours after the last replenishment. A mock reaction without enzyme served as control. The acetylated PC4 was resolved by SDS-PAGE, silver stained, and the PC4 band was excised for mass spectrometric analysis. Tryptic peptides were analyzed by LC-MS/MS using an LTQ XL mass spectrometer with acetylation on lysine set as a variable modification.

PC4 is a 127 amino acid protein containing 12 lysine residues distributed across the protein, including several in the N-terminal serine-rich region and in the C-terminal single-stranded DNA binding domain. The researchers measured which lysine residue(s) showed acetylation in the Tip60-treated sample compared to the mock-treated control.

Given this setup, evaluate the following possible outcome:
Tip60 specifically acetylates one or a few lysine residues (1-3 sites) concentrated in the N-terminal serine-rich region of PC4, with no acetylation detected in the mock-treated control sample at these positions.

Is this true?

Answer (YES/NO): NO